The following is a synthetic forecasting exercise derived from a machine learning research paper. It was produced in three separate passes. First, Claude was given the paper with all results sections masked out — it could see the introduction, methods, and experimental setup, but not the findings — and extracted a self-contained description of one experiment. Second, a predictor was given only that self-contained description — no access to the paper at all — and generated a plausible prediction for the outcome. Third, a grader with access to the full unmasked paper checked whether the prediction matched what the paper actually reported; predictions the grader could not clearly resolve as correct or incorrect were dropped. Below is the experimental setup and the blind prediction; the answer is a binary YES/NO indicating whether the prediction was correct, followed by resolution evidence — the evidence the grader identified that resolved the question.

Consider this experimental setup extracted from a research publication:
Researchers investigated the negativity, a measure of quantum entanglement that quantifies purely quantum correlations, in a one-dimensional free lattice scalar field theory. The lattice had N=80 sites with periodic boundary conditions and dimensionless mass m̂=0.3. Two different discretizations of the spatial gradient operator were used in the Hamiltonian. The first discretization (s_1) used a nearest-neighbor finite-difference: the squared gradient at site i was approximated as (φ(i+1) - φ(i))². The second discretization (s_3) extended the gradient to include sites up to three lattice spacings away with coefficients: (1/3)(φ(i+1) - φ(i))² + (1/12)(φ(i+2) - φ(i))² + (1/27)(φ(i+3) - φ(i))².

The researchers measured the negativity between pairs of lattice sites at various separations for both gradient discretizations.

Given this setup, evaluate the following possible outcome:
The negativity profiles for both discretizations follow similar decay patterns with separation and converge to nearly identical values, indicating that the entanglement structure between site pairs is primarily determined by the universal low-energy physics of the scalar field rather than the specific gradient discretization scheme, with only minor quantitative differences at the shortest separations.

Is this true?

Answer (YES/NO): NO